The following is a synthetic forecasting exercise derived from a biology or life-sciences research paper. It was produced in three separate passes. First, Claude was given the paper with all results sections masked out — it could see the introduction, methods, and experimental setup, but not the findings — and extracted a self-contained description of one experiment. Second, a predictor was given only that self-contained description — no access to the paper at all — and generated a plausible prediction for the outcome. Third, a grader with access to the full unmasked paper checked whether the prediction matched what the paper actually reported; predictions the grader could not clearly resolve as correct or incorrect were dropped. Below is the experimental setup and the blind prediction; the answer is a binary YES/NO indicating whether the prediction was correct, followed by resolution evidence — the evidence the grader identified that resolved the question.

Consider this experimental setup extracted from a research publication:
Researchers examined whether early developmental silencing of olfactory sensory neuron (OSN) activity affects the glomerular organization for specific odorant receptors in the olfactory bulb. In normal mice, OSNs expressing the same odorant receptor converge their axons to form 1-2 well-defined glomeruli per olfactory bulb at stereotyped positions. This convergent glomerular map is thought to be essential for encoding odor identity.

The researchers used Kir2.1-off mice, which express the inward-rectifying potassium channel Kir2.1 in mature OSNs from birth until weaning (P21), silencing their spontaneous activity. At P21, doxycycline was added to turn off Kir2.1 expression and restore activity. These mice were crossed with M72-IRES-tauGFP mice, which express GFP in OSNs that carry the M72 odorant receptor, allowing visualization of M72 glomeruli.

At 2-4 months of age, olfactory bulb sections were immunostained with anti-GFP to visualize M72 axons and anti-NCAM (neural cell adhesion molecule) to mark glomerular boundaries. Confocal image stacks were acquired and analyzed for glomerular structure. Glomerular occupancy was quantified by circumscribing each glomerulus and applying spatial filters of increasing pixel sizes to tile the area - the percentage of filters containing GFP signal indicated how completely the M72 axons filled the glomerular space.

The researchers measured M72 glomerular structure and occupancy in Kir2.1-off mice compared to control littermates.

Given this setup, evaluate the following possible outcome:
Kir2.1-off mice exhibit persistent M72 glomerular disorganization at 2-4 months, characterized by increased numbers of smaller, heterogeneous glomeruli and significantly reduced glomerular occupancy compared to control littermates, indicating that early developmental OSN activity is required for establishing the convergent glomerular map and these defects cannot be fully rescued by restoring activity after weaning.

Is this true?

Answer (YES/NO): NO